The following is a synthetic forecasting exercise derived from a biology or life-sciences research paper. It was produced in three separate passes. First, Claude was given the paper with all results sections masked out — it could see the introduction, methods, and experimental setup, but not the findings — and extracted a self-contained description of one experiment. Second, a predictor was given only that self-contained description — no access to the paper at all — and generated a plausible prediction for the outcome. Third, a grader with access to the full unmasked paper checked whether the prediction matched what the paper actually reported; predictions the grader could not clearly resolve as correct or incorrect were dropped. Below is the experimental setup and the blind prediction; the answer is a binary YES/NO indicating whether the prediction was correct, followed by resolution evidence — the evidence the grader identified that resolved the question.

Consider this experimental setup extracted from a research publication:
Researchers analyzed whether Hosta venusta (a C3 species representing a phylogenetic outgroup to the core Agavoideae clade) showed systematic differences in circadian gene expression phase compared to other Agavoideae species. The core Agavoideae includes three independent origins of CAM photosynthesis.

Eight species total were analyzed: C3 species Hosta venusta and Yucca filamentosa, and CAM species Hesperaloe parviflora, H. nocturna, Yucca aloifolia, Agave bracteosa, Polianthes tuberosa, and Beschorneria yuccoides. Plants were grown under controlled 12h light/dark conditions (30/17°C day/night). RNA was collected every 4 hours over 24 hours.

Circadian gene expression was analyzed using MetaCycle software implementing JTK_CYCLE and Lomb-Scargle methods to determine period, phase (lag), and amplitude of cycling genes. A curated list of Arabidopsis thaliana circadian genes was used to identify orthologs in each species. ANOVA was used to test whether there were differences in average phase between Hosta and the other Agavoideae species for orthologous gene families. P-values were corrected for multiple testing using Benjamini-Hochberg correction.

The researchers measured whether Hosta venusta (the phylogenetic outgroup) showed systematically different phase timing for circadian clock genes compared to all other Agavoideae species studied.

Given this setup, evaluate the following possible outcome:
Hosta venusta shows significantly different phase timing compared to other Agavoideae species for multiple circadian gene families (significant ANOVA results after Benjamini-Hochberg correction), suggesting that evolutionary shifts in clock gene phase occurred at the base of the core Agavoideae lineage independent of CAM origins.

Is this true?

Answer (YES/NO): NO